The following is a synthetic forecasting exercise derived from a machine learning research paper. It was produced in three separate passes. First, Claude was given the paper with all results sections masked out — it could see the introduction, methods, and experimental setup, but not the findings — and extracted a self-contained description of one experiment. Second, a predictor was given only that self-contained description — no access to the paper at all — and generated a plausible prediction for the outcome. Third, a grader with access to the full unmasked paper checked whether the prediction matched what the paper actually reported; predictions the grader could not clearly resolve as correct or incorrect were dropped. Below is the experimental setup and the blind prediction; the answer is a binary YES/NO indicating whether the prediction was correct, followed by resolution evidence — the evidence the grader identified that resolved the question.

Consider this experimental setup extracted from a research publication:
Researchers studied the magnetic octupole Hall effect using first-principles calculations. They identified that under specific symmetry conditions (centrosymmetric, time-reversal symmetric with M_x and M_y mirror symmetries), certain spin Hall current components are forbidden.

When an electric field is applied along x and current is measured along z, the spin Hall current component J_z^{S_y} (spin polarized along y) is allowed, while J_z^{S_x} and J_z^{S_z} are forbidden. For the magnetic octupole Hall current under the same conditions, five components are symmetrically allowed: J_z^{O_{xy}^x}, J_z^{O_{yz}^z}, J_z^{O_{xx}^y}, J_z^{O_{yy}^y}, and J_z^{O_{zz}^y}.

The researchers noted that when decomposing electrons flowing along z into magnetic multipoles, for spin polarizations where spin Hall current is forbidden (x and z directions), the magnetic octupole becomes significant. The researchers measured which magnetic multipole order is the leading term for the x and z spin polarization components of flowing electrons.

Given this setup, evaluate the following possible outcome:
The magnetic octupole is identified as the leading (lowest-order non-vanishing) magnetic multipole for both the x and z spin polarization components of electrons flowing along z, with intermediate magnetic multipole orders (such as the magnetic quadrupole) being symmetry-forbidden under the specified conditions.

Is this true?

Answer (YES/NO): YES